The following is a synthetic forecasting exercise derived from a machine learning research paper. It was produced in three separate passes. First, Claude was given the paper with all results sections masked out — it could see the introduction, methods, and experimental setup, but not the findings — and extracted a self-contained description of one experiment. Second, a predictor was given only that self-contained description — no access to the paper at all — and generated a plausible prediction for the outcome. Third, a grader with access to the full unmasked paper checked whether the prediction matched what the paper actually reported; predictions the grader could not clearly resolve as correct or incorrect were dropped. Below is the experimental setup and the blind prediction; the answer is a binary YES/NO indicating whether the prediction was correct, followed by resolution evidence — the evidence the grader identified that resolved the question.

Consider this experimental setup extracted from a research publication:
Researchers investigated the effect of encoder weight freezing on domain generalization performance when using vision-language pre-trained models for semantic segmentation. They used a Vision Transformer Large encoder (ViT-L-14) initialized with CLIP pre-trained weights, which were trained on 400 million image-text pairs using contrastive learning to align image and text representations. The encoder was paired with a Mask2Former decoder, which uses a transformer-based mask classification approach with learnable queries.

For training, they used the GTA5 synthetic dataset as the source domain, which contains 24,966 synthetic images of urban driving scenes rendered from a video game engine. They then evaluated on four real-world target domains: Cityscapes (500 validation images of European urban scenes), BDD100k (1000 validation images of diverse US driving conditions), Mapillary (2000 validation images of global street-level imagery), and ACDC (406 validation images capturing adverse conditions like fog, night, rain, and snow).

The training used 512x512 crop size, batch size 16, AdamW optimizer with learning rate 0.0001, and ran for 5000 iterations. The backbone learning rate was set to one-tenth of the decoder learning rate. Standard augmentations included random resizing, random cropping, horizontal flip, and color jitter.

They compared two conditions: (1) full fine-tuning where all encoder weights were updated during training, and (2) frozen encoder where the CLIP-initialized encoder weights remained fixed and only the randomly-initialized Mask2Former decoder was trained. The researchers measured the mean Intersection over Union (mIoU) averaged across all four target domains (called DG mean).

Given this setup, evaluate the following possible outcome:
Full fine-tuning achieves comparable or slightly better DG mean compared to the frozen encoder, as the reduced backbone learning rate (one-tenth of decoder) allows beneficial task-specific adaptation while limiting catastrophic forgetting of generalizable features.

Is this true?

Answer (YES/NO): NO